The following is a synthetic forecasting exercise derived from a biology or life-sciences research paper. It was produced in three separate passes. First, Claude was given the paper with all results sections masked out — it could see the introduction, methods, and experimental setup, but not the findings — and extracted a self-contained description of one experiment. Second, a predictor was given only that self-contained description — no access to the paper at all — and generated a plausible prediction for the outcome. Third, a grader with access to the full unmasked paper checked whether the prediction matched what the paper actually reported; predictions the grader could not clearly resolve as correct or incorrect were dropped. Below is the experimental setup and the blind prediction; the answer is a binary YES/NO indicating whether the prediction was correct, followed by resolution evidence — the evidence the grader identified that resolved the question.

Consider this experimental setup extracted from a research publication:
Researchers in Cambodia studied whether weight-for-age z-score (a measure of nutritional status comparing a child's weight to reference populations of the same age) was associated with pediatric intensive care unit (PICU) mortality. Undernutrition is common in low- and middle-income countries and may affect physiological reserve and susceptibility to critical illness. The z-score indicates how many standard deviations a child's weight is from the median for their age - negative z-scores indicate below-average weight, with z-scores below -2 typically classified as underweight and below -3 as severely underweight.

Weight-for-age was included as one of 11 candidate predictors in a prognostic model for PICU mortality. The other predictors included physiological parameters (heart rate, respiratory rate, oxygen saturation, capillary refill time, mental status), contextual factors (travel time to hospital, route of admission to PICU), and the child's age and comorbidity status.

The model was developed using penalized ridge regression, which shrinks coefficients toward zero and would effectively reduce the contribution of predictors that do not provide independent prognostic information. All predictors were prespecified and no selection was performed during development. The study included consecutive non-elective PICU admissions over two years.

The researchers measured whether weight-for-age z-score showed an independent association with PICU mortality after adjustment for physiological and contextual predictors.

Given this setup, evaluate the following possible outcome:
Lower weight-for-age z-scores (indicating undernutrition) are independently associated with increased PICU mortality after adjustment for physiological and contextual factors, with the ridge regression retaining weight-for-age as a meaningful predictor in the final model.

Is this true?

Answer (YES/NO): YES